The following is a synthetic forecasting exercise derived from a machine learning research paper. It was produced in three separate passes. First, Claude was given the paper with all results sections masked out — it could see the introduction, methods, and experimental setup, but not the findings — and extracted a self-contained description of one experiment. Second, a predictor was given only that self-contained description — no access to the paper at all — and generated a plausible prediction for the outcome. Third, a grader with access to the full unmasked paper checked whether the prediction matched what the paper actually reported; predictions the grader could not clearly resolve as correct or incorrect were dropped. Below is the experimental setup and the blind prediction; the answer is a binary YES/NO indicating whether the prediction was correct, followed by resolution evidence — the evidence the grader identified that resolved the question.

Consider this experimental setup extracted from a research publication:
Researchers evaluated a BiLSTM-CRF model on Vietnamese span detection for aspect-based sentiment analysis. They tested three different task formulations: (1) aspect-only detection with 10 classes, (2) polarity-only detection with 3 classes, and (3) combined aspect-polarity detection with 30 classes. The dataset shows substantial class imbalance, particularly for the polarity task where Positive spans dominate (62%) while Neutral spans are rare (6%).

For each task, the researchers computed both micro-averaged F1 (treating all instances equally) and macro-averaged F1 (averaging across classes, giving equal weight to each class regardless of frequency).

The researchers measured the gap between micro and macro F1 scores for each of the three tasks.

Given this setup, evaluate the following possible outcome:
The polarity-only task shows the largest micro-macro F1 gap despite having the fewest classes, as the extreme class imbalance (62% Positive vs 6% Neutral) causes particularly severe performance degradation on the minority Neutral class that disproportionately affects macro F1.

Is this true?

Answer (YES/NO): NO